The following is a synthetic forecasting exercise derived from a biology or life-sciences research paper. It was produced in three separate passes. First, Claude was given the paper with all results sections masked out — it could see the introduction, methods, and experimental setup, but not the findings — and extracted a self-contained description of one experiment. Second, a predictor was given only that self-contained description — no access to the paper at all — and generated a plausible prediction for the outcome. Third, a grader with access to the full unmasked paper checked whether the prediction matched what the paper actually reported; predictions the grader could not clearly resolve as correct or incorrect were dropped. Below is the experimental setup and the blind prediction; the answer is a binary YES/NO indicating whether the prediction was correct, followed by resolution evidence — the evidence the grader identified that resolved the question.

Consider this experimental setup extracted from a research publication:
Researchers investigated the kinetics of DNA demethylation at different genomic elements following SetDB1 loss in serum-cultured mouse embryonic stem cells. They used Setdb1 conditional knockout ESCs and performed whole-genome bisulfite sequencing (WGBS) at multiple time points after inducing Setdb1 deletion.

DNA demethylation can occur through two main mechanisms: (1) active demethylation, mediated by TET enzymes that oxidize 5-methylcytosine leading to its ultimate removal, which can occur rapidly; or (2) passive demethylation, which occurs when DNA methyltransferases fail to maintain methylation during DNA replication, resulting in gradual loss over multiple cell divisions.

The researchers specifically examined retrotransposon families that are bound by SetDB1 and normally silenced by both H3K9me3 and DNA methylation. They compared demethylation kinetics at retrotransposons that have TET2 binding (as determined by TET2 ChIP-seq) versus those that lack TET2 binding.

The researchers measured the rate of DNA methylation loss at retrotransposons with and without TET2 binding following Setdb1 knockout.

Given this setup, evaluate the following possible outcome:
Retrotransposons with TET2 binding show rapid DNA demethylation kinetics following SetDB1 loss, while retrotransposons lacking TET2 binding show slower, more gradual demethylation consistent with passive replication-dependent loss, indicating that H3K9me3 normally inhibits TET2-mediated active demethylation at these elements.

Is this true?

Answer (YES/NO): NO